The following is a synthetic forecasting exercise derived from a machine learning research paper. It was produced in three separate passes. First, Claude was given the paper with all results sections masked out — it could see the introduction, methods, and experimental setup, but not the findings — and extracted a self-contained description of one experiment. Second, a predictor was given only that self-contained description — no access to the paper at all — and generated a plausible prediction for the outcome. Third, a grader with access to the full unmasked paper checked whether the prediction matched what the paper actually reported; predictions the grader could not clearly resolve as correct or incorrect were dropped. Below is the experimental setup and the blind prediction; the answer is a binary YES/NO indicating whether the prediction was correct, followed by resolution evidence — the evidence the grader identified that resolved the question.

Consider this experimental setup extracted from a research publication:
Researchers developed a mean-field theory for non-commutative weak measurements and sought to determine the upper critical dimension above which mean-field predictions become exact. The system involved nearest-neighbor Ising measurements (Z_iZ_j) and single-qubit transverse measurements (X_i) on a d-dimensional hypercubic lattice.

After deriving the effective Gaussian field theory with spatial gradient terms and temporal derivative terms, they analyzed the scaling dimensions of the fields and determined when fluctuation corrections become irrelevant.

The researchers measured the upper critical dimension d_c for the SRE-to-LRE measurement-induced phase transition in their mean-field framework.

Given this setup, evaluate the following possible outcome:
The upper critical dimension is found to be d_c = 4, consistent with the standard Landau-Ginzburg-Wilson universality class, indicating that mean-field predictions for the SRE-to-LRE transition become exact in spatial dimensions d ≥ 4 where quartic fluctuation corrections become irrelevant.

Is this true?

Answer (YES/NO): NO